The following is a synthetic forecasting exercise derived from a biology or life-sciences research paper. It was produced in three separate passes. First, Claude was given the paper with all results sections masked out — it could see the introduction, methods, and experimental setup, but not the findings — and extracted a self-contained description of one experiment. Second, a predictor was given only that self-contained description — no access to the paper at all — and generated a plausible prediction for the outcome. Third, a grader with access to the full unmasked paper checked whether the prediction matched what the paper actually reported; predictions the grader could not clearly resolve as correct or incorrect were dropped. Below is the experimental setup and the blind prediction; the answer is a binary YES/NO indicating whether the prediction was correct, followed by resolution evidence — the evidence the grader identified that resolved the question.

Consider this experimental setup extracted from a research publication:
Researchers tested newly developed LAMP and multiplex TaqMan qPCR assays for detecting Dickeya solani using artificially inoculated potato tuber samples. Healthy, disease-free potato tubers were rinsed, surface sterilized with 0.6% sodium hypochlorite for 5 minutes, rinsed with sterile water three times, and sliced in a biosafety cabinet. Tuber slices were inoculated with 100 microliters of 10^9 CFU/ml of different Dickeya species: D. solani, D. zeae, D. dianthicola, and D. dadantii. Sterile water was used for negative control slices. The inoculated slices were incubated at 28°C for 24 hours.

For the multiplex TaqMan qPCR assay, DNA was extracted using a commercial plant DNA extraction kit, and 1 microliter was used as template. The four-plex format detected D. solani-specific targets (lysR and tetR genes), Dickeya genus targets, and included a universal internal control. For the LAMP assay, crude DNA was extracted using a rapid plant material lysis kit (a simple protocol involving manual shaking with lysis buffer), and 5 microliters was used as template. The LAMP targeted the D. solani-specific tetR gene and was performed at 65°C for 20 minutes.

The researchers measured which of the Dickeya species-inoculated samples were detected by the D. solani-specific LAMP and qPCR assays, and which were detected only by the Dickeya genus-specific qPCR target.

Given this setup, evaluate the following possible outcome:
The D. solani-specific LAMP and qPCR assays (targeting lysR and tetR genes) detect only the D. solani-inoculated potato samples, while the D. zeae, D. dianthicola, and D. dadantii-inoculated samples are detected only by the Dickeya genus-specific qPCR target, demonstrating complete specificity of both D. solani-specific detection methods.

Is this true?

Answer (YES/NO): NO